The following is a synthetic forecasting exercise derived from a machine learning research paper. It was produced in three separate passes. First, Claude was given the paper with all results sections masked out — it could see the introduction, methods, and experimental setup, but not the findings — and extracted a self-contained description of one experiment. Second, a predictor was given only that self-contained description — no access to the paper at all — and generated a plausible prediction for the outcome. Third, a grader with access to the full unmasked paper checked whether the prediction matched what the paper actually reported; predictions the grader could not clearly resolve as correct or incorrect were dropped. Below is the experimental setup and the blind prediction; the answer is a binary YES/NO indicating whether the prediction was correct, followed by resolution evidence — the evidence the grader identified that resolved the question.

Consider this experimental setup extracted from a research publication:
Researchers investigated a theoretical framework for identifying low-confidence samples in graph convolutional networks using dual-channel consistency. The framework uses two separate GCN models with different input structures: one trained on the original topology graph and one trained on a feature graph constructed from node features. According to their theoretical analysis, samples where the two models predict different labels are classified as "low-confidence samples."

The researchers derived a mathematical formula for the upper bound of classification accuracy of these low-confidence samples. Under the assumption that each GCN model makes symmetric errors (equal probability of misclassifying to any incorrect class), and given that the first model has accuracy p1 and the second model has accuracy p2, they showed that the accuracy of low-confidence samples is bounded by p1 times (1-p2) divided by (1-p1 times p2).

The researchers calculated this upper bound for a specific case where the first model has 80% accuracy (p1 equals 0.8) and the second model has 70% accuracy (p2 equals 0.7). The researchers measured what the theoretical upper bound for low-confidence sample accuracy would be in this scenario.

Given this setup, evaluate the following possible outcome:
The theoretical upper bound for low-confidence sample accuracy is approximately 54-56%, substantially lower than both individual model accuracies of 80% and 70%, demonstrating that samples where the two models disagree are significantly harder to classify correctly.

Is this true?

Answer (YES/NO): NO